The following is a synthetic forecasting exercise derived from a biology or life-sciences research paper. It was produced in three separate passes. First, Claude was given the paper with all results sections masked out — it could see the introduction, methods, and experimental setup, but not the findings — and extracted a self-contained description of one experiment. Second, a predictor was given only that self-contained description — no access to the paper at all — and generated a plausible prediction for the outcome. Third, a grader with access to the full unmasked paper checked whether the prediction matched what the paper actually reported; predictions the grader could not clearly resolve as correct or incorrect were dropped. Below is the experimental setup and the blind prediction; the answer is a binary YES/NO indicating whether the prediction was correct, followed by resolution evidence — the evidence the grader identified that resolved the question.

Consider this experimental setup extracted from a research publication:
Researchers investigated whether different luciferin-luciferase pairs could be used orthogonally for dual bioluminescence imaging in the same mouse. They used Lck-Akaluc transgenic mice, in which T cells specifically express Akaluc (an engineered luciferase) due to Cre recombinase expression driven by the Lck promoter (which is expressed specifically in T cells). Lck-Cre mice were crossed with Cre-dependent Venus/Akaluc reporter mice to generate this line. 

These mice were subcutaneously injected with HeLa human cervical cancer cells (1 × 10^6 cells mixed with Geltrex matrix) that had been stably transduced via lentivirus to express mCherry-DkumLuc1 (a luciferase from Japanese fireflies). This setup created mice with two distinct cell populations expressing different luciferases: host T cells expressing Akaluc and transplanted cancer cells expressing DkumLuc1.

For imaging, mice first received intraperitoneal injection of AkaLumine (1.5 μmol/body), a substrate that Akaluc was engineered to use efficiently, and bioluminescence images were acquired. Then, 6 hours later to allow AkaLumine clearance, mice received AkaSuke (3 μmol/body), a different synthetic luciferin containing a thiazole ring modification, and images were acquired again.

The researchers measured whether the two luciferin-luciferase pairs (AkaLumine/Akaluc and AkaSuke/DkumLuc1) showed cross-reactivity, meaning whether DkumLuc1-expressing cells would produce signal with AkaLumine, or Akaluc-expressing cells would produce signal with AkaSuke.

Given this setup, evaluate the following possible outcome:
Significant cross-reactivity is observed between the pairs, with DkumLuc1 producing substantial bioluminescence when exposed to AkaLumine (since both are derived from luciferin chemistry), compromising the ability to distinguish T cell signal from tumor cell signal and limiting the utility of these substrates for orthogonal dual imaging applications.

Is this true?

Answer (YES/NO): NO